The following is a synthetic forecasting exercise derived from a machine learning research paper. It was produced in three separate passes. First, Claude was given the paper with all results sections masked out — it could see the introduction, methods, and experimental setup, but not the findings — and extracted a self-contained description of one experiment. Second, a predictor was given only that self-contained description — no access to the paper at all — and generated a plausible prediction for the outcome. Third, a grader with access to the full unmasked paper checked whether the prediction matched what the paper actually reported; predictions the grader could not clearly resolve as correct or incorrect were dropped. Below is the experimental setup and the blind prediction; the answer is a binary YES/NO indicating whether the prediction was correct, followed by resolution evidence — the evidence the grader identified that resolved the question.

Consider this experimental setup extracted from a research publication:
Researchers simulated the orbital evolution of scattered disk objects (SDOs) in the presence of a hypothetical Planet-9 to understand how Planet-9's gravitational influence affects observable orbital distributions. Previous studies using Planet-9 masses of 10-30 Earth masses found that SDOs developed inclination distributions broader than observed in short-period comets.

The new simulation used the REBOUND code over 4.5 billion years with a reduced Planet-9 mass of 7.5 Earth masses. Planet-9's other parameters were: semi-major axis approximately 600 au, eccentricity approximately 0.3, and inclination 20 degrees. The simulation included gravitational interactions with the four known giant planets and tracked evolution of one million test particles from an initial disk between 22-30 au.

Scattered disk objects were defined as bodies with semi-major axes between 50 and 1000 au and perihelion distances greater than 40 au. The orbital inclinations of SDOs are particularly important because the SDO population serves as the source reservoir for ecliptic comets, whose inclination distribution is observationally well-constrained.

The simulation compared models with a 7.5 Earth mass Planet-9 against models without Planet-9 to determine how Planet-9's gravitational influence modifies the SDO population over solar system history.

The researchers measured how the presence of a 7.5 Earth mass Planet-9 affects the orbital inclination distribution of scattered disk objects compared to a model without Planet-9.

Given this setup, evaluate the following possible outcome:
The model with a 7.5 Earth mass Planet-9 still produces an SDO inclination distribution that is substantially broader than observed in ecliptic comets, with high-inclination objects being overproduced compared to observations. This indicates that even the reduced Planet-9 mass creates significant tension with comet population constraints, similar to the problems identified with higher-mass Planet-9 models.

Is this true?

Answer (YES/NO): NO